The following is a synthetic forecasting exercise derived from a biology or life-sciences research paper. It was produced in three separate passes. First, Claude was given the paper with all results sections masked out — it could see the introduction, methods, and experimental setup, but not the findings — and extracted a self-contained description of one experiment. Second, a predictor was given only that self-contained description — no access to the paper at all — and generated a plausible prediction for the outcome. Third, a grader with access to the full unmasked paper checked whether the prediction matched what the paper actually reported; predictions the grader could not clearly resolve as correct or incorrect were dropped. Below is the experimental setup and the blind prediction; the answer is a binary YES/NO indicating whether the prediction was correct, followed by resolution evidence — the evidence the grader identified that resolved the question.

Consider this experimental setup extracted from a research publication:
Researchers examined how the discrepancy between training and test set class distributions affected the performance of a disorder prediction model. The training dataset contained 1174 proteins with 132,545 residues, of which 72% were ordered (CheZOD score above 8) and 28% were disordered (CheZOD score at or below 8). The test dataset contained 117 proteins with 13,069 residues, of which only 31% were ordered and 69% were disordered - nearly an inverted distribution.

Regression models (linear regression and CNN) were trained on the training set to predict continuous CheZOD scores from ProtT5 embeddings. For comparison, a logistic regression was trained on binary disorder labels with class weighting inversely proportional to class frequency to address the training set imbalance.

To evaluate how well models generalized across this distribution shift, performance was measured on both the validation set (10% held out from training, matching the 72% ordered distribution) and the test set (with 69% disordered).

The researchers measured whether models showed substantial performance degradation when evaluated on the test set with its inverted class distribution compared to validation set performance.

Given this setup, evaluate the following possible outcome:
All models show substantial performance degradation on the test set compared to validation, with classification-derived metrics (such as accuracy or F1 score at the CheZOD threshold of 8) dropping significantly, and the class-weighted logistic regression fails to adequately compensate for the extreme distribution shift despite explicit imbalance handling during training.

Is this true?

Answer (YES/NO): NO